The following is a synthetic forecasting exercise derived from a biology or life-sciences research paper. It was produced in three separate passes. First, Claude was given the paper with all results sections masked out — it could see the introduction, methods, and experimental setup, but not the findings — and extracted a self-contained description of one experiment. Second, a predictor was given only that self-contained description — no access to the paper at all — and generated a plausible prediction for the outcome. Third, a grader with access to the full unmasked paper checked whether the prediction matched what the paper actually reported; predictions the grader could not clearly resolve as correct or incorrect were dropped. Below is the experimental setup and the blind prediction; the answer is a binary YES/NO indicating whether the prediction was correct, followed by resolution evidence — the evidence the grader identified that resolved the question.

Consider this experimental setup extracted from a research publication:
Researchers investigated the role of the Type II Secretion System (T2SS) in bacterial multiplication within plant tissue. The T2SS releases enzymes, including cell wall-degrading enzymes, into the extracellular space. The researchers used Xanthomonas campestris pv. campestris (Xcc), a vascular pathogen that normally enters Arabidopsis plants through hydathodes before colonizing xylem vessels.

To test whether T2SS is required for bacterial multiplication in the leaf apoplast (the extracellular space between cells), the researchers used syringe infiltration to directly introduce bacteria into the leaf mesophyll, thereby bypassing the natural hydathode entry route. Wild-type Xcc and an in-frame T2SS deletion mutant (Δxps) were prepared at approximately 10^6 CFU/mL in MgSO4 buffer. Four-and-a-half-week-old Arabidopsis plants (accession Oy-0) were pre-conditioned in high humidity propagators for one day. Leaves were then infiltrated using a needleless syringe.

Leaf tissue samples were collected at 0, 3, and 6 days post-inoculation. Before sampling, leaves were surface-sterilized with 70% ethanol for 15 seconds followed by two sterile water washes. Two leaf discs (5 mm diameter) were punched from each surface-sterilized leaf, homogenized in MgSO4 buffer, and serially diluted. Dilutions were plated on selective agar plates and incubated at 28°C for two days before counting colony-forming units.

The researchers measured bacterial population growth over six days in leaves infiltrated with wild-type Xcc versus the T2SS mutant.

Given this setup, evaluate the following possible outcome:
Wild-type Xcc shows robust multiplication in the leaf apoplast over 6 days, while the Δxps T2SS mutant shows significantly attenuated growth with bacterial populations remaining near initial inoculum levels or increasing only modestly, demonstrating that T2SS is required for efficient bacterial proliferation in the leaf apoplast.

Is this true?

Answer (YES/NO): NO